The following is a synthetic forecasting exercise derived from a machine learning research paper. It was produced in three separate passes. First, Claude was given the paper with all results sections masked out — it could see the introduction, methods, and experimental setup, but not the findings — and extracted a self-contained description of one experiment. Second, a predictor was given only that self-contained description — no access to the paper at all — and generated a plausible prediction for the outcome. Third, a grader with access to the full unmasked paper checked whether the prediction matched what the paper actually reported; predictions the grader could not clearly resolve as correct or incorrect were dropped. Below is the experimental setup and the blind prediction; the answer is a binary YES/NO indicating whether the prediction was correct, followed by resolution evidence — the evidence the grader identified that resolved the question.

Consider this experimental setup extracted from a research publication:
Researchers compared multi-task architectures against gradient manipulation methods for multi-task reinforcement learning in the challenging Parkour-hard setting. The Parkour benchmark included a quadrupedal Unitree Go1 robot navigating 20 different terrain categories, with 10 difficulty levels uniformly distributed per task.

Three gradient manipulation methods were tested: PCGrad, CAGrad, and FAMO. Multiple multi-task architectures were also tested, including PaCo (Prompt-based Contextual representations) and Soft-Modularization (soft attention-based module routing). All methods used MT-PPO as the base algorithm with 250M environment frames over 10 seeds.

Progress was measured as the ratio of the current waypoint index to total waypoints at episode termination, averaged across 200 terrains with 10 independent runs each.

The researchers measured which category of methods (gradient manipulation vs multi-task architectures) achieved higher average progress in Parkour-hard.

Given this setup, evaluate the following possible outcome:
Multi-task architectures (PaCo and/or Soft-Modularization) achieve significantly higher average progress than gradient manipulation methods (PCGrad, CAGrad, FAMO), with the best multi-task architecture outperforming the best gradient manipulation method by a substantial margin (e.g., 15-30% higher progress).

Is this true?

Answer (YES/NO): NO